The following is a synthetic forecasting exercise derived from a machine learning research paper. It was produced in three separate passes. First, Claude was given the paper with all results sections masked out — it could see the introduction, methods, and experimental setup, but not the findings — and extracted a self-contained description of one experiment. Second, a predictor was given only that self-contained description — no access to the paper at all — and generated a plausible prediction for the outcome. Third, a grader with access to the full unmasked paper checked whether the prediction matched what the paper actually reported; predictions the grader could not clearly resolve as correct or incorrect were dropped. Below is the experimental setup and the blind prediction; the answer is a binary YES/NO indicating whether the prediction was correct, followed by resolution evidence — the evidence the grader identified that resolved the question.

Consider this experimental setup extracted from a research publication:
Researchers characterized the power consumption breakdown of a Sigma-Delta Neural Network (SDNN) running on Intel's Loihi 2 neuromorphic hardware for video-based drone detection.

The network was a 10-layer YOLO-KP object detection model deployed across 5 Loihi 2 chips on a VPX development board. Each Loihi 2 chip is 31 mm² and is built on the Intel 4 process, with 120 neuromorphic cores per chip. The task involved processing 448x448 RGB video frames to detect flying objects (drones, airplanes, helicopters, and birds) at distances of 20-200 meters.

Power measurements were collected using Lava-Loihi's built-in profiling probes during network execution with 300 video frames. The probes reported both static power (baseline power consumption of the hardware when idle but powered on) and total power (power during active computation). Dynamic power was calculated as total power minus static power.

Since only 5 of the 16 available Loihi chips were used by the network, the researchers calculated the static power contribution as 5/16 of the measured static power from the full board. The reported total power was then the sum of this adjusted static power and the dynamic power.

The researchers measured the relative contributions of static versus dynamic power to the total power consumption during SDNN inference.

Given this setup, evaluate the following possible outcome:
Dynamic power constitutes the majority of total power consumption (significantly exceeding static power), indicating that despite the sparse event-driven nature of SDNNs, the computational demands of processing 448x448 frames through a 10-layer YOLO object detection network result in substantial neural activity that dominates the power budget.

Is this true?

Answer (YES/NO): NO